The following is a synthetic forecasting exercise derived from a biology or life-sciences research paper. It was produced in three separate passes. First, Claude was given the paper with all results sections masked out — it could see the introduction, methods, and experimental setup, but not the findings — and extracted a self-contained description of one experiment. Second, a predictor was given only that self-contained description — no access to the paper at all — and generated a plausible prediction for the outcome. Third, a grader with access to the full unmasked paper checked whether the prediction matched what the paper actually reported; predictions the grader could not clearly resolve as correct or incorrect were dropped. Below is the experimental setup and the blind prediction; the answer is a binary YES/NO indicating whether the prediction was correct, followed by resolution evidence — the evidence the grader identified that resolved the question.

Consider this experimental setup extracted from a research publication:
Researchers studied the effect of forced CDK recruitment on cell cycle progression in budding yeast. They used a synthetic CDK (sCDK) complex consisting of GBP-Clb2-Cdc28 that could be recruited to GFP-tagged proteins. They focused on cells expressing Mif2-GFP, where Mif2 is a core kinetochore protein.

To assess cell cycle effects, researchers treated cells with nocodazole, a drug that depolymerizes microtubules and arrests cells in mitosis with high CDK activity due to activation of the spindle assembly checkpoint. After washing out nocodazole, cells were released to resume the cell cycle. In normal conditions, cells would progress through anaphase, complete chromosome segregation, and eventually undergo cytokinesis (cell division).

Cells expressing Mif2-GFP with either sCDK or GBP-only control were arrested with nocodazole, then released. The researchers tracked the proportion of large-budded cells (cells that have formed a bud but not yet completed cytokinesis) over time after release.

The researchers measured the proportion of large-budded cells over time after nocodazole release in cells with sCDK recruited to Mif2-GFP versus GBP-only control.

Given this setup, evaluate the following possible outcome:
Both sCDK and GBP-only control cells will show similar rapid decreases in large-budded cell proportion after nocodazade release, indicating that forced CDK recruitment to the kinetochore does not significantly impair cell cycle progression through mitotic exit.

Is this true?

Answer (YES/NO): NO